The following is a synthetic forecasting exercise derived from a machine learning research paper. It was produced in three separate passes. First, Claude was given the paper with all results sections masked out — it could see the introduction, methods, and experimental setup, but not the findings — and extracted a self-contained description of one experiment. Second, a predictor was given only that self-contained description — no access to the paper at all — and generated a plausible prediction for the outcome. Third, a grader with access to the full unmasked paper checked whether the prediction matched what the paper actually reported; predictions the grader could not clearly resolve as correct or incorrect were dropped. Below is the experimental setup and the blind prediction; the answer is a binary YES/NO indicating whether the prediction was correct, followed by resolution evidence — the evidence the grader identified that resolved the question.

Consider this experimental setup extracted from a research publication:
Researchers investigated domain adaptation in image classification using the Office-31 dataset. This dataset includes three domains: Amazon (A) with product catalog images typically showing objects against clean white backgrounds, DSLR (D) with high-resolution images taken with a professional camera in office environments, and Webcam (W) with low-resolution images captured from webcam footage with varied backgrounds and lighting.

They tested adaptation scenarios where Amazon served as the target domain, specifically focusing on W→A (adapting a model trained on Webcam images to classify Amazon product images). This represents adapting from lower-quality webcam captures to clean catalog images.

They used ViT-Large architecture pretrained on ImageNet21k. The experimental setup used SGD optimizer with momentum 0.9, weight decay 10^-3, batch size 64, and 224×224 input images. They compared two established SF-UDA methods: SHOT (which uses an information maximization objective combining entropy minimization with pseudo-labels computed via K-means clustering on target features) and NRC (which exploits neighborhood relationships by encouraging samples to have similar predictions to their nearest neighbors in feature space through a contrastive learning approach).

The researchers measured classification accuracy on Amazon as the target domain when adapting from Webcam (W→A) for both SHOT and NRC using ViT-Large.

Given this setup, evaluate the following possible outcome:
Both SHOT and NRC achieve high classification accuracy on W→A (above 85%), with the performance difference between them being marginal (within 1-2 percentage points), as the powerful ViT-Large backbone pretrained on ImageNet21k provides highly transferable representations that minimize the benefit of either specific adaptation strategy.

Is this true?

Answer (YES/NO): YES